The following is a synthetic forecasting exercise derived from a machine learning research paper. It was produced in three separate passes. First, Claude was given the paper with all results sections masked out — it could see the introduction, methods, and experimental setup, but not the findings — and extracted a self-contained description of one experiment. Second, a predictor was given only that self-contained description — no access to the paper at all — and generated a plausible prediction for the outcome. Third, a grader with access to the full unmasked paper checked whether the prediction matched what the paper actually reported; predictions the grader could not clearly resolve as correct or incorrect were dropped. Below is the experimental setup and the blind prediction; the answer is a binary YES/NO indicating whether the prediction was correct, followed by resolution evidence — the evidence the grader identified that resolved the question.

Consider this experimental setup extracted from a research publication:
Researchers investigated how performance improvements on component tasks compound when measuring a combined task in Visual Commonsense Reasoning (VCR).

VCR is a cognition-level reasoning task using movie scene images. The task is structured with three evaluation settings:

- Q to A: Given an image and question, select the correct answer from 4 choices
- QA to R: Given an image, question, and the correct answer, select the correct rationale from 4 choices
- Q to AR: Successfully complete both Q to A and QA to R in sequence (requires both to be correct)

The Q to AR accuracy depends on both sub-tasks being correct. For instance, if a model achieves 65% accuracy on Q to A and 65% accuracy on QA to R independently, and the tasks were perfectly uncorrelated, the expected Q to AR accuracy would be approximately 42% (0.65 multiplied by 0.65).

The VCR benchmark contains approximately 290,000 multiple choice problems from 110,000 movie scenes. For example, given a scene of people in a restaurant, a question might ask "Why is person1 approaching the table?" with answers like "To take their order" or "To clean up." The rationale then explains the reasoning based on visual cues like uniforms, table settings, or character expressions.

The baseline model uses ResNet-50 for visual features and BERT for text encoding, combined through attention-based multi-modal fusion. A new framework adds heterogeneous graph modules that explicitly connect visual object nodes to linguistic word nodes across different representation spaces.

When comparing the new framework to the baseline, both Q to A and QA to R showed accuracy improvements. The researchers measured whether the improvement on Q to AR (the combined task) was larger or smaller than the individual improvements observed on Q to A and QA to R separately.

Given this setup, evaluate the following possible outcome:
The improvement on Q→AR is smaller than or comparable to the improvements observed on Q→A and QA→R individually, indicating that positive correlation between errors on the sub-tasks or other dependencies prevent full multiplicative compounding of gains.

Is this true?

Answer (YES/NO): NO